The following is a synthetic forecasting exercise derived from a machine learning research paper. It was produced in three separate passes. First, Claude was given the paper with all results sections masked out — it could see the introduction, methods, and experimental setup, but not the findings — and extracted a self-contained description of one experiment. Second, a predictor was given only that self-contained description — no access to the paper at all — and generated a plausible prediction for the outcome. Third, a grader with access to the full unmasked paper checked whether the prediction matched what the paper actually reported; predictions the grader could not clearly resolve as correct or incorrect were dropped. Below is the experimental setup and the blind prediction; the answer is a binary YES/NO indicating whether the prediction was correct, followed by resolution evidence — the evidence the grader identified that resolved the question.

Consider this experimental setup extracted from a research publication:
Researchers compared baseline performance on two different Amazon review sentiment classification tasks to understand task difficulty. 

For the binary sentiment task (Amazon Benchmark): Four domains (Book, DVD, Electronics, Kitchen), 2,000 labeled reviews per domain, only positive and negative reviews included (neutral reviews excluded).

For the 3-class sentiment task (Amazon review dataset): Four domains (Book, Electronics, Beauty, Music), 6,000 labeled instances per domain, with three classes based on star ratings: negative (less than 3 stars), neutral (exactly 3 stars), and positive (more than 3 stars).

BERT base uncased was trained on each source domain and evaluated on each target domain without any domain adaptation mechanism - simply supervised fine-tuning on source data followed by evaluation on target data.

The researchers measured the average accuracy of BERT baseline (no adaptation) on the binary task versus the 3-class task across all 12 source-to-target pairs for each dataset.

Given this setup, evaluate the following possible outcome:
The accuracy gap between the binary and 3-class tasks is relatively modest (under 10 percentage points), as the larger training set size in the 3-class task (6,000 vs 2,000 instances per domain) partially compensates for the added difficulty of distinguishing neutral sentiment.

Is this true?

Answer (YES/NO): NO